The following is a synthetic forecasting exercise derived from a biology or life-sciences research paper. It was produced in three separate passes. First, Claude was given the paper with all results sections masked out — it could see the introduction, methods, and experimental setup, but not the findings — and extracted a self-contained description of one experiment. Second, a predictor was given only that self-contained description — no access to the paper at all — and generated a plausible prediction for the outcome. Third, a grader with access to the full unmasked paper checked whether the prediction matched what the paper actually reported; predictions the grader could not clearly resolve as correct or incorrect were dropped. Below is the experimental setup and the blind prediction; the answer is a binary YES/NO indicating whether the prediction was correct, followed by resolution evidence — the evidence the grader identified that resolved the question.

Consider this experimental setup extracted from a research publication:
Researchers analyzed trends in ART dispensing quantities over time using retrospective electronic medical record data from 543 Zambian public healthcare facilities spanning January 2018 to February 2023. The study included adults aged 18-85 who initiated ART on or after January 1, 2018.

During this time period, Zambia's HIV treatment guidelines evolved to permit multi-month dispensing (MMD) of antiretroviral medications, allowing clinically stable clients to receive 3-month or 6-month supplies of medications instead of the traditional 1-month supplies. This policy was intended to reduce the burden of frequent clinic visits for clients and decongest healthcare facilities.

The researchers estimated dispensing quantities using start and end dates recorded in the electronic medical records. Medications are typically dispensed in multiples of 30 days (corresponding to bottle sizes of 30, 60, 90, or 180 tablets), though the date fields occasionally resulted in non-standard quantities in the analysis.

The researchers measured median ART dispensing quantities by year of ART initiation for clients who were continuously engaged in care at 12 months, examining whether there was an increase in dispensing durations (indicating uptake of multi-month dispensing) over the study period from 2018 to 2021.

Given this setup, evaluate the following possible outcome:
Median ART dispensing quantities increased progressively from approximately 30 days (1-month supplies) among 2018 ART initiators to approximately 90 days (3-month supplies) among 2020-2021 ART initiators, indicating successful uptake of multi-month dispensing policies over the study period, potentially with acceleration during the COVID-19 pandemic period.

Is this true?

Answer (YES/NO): NO